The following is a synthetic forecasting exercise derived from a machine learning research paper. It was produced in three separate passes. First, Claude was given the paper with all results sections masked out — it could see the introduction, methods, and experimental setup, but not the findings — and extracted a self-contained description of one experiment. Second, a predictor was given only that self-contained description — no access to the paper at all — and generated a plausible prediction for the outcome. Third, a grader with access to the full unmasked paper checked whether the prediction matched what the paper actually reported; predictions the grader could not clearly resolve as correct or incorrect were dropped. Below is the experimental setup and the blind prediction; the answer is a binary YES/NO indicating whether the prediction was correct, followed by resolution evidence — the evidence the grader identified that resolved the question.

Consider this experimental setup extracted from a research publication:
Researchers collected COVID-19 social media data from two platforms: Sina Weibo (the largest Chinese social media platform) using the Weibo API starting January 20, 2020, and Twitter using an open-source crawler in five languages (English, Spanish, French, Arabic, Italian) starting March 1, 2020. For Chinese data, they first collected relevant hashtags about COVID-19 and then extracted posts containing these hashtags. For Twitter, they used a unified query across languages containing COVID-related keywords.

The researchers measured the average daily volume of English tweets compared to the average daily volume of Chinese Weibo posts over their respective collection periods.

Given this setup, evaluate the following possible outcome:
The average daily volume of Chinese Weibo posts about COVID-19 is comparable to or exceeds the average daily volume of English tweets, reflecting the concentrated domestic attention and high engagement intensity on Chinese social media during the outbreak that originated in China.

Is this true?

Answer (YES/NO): NO